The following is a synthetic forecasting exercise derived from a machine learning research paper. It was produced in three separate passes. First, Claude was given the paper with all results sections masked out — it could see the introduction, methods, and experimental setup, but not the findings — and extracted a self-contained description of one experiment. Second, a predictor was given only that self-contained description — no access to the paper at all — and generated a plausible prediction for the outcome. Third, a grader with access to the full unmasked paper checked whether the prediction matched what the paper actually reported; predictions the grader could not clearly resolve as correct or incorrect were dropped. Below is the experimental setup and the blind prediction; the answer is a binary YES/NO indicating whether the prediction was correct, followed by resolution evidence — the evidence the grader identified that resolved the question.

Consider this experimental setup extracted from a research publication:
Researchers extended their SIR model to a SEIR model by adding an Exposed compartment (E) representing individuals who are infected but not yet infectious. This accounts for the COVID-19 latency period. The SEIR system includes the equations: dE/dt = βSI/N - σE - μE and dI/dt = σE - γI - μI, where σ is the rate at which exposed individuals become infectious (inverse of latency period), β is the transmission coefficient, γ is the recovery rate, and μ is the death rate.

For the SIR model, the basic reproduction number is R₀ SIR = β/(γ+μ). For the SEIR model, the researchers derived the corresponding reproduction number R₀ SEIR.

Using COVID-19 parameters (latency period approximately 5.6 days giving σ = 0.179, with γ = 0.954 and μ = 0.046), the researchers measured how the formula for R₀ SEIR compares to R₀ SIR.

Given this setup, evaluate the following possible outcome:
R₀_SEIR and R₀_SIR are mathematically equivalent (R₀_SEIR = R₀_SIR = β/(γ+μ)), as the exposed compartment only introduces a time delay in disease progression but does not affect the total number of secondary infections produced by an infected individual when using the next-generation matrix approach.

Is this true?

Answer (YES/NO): NO